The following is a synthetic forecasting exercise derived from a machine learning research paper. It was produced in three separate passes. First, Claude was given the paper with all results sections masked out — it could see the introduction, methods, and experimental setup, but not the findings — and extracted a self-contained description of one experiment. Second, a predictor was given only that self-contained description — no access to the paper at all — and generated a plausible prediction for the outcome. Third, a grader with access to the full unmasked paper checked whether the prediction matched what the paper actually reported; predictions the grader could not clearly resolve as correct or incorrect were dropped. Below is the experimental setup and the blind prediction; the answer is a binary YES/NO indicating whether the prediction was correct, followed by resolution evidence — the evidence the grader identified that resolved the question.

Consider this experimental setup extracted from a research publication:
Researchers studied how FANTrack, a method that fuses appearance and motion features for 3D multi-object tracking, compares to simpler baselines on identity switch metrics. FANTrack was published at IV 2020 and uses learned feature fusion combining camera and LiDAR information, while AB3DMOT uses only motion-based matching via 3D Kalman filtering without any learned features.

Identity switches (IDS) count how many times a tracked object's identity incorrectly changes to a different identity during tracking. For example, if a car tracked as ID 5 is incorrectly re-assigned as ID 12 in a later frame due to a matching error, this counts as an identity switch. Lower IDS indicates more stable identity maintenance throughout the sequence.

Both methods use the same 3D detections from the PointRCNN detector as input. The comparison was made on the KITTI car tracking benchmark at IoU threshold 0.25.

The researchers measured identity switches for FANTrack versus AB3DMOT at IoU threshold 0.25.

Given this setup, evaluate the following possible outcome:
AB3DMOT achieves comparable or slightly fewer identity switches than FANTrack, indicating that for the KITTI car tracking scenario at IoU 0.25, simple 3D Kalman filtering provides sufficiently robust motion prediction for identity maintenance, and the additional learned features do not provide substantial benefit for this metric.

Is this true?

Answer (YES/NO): NO